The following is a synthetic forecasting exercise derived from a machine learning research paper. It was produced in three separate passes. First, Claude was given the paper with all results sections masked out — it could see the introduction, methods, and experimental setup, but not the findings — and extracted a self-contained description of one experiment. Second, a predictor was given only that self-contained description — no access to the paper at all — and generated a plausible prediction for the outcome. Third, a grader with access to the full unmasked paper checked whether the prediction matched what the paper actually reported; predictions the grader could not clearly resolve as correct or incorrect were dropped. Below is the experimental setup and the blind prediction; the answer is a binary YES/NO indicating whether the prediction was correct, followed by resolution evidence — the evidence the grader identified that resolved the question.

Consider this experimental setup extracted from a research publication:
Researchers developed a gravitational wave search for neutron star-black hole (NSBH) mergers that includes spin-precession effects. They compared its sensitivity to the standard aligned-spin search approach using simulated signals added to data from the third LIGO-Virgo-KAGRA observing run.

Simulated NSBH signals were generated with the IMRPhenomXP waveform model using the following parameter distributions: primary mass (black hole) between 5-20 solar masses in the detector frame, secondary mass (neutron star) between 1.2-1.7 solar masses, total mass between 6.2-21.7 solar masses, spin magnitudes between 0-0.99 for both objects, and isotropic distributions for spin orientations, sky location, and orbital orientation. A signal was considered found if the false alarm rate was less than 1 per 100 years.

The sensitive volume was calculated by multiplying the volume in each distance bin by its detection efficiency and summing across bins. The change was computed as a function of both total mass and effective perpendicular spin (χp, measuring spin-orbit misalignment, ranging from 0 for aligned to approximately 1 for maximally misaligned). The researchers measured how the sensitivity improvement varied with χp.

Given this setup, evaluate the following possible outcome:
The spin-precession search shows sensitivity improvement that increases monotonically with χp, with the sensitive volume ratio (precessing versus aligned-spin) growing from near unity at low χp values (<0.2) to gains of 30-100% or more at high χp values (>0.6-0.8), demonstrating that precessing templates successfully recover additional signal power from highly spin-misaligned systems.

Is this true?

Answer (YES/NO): YES